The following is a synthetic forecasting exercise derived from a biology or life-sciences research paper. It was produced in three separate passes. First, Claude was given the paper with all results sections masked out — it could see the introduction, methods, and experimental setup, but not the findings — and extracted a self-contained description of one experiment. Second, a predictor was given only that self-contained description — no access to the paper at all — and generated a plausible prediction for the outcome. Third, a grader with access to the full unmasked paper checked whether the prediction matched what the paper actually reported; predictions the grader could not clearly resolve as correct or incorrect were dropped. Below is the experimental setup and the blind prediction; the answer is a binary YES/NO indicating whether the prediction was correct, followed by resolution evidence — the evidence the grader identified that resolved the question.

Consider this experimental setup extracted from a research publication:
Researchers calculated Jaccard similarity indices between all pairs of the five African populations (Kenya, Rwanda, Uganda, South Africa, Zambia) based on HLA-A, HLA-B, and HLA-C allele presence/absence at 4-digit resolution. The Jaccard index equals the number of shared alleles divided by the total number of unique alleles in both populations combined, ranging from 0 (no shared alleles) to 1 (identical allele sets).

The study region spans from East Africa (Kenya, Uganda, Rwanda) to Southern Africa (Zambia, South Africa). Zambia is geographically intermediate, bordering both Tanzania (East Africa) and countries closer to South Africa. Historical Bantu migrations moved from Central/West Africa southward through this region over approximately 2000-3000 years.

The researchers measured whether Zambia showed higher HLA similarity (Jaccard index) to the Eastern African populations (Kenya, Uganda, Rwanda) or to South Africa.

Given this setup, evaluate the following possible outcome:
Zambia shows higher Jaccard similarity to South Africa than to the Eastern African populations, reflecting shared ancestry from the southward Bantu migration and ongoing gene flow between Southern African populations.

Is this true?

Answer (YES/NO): NO